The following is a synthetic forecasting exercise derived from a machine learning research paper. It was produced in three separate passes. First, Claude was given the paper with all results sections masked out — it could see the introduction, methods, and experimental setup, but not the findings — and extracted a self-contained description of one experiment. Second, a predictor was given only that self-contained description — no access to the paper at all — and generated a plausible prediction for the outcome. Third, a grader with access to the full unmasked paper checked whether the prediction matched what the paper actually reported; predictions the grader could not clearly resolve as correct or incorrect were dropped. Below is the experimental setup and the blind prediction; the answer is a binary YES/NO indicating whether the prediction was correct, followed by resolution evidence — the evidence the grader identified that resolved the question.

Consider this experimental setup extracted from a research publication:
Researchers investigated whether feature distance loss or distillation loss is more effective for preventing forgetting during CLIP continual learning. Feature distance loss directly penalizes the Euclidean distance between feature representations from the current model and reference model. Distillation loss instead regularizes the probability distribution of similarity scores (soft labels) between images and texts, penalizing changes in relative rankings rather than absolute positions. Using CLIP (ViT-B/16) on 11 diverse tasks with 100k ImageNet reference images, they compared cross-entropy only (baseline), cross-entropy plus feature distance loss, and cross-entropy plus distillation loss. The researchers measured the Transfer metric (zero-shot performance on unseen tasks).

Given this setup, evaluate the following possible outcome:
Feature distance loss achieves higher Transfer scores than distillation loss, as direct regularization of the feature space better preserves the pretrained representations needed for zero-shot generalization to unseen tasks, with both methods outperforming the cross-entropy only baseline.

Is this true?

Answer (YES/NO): NO